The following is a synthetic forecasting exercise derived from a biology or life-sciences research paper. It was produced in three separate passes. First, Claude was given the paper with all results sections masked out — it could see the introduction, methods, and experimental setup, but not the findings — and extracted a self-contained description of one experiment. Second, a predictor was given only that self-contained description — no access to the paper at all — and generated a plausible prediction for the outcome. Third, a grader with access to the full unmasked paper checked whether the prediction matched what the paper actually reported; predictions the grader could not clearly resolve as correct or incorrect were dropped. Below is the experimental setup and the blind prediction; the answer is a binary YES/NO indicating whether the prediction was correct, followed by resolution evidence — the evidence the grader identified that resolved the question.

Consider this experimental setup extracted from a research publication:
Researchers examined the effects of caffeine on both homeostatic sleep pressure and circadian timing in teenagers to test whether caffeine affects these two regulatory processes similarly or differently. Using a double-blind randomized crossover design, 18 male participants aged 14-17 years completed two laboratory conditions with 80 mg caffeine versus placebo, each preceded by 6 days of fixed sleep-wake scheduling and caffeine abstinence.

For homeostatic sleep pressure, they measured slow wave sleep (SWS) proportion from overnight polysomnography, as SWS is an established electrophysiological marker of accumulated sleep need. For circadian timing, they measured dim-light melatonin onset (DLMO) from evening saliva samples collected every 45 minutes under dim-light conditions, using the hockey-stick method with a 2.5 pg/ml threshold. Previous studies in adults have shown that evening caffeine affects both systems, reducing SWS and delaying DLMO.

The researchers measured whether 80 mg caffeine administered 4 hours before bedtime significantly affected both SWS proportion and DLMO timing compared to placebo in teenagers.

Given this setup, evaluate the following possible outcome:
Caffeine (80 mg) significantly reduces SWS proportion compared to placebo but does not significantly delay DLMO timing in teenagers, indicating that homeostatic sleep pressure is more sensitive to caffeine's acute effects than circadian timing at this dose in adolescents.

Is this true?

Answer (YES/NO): YES